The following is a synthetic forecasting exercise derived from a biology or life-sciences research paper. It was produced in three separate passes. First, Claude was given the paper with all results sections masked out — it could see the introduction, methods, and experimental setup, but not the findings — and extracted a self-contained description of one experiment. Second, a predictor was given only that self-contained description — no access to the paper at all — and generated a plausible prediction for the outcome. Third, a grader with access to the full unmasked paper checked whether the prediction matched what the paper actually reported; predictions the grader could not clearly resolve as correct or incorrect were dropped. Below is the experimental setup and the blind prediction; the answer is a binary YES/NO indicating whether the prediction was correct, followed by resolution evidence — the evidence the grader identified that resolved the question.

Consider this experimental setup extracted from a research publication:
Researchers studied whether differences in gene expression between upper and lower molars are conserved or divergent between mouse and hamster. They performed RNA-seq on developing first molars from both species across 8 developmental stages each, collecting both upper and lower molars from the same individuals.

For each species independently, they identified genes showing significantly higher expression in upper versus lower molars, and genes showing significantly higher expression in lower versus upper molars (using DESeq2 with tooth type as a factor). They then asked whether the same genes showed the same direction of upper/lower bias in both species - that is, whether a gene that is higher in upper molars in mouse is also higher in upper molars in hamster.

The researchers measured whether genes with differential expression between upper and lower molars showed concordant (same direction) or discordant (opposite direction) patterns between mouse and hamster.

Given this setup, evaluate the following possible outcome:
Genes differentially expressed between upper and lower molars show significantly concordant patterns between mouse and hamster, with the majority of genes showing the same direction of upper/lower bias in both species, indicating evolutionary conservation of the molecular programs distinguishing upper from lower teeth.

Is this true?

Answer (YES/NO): NO